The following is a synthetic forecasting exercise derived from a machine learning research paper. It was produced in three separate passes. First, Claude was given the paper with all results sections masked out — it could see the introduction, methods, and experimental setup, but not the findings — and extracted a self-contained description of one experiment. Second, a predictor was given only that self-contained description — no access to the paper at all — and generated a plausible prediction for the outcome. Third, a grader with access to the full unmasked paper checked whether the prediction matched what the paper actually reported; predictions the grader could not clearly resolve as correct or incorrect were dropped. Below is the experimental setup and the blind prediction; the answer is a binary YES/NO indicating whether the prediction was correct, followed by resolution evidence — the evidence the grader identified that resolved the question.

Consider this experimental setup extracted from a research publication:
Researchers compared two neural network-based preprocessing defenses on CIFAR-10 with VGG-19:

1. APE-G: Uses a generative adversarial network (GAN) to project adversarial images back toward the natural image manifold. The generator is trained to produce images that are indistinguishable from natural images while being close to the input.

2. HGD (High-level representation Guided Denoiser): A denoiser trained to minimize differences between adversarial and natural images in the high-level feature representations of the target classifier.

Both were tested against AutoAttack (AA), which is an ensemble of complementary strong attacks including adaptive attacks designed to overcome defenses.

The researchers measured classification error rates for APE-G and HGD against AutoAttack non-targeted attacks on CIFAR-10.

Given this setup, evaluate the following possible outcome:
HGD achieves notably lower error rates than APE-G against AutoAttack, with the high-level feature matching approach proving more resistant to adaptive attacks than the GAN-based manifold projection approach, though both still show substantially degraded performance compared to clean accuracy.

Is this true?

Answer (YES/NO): YES